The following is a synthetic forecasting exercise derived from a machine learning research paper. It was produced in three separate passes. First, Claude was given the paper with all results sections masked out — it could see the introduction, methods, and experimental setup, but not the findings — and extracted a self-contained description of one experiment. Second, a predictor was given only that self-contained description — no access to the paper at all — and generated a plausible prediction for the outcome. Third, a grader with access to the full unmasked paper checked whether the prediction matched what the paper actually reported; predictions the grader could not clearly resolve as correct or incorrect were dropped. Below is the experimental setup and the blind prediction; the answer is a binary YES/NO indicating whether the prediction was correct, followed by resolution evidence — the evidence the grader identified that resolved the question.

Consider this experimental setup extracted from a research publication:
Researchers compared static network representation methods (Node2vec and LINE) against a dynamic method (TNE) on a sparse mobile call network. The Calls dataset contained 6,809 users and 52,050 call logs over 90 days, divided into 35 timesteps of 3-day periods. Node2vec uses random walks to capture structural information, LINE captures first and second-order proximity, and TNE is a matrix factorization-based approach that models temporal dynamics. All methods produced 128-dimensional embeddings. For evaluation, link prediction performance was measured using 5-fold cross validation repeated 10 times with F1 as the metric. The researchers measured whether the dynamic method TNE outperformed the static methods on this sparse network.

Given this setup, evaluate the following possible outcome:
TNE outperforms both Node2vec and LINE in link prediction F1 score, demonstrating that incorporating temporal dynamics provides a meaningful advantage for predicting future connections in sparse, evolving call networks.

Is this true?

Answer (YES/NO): NO